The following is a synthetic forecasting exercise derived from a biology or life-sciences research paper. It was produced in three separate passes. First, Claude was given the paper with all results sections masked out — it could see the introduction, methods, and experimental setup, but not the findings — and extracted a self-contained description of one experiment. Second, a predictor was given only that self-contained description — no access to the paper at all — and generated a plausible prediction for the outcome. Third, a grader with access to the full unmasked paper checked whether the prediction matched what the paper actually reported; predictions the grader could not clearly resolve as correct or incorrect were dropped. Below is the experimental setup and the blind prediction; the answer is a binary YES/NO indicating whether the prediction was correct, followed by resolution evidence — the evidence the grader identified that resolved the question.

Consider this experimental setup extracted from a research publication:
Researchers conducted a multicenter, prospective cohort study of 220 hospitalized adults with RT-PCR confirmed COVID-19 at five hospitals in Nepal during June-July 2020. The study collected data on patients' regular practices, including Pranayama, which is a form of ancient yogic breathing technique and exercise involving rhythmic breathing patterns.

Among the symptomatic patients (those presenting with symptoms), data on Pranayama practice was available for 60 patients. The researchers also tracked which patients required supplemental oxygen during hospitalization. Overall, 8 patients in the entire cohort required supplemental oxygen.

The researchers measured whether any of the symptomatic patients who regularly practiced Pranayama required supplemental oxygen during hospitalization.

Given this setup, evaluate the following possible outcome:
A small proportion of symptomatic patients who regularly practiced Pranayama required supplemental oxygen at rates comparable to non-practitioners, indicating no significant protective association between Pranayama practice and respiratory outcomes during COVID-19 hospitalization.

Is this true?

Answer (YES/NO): NO